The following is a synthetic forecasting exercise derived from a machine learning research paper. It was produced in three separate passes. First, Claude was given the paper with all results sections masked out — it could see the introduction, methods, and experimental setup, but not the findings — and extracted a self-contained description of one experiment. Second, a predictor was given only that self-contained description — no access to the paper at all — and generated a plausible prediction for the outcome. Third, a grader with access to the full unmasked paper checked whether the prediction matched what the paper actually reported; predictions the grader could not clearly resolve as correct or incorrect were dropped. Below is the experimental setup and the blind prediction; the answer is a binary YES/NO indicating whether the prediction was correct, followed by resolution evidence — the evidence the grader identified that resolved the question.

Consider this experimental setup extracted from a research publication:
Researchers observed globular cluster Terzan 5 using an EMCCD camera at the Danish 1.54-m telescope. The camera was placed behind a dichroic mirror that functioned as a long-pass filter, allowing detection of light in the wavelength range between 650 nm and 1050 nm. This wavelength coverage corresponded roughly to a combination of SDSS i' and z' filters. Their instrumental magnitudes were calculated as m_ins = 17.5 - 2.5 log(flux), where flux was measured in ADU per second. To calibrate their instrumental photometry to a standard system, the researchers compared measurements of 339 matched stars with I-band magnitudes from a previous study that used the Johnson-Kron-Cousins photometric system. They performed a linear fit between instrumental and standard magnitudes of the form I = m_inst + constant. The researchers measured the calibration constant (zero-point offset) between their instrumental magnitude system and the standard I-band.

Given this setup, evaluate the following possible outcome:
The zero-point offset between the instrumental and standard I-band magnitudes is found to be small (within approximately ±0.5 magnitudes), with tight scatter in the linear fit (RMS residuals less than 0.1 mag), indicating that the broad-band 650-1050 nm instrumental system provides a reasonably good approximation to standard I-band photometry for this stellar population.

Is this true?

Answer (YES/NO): NO